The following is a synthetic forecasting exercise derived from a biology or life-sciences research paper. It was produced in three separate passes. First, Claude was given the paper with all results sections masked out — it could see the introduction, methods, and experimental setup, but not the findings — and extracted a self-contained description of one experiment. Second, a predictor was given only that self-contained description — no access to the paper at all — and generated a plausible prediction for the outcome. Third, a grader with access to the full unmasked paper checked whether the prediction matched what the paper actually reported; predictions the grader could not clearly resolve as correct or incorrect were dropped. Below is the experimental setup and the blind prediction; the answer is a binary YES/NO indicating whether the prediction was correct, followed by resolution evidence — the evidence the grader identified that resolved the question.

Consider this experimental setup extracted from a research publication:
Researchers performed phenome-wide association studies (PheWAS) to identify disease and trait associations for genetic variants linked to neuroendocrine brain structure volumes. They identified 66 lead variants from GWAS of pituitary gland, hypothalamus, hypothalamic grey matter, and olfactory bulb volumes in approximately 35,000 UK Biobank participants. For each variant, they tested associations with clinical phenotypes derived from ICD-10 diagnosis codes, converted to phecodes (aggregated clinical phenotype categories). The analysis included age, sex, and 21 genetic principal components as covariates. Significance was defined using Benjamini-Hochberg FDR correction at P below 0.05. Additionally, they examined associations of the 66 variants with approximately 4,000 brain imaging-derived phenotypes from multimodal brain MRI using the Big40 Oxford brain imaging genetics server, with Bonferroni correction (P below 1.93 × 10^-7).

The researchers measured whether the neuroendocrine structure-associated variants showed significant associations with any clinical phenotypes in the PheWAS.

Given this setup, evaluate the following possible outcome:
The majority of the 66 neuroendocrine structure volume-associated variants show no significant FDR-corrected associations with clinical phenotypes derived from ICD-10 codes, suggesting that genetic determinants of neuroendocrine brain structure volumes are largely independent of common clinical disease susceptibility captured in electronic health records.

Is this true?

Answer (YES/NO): NO